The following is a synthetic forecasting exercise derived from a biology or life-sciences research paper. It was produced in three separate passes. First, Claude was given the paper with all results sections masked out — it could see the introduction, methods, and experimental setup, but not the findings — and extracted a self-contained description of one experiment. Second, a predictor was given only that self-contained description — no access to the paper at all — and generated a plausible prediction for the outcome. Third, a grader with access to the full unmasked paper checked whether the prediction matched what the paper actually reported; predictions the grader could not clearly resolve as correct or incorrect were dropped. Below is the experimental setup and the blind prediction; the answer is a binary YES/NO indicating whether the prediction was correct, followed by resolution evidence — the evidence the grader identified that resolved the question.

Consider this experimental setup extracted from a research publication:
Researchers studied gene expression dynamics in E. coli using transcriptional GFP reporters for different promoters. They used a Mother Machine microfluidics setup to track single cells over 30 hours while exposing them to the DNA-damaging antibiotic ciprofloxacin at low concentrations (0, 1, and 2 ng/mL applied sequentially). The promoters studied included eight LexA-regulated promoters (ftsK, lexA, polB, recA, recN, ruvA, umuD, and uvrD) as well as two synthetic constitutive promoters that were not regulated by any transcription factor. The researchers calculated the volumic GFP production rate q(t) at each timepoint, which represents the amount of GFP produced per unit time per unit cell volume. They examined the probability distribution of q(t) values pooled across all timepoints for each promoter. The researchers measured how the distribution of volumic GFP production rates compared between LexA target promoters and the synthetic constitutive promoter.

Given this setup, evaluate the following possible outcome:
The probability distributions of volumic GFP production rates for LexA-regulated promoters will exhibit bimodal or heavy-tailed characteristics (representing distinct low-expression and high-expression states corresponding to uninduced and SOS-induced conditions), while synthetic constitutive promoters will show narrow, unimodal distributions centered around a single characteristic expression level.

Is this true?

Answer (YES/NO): YES